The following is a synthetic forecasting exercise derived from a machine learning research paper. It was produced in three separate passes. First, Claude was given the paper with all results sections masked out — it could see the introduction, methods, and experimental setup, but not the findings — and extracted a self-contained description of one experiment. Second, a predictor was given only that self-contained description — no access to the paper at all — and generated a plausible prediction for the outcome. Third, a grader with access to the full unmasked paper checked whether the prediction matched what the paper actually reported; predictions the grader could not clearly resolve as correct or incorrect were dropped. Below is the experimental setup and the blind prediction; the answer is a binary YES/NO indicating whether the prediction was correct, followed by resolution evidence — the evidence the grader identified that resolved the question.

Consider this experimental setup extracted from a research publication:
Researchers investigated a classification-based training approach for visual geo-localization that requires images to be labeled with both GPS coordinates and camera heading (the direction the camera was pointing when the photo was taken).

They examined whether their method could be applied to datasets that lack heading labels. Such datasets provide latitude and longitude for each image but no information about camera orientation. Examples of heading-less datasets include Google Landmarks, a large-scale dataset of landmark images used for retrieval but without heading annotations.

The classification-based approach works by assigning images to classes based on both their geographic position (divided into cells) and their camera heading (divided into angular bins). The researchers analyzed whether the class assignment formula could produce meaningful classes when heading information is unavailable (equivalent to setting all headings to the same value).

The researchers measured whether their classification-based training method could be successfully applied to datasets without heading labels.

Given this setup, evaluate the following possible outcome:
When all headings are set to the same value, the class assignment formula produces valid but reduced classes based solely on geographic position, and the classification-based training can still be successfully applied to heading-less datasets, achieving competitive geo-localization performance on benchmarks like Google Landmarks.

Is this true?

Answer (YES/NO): NO